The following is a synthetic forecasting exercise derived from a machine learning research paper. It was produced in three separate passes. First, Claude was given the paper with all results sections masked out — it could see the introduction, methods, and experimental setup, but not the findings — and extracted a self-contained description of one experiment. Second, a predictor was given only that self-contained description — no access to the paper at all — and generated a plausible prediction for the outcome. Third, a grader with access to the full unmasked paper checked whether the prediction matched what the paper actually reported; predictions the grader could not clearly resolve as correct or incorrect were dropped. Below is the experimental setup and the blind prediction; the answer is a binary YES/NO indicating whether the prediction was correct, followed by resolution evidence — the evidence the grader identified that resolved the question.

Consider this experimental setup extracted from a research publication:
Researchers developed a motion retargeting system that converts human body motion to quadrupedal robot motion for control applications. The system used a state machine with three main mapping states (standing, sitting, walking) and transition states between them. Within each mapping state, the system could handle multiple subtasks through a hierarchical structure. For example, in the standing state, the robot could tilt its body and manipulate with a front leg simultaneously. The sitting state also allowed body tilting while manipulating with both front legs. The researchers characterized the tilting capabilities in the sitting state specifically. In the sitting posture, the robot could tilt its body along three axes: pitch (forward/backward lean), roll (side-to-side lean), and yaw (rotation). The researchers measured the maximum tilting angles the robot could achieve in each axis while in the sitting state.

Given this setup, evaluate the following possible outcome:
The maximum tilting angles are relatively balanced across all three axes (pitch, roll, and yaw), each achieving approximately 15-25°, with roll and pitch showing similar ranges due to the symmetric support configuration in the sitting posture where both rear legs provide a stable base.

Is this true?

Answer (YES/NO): NO